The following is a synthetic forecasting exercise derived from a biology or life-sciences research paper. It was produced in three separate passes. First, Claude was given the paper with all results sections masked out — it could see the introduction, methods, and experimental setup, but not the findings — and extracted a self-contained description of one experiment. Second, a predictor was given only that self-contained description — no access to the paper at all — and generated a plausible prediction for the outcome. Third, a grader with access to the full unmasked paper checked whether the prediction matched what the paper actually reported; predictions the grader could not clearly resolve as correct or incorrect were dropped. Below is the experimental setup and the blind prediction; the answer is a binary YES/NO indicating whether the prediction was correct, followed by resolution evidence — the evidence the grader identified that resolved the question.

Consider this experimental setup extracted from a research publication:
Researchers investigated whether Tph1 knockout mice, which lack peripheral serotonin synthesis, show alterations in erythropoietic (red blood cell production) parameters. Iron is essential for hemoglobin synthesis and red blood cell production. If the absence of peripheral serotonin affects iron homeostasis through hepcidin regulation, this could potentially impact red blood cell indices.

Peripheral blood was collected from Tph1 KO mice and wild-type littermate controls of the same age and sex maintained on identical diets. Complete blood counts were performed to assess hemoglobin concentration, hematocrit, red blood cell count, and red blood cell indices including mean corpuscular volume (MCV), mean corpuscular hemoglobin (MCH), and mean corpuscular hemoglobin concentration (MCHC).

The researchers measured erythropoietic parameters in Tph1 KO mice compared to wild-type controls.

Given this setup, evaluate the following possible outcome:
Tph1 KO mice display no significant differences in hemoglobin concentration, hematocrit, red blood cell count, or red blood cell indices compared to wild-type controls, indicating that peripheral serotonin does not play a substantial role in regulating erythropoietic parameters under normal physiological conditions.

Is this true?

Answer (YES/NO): NO